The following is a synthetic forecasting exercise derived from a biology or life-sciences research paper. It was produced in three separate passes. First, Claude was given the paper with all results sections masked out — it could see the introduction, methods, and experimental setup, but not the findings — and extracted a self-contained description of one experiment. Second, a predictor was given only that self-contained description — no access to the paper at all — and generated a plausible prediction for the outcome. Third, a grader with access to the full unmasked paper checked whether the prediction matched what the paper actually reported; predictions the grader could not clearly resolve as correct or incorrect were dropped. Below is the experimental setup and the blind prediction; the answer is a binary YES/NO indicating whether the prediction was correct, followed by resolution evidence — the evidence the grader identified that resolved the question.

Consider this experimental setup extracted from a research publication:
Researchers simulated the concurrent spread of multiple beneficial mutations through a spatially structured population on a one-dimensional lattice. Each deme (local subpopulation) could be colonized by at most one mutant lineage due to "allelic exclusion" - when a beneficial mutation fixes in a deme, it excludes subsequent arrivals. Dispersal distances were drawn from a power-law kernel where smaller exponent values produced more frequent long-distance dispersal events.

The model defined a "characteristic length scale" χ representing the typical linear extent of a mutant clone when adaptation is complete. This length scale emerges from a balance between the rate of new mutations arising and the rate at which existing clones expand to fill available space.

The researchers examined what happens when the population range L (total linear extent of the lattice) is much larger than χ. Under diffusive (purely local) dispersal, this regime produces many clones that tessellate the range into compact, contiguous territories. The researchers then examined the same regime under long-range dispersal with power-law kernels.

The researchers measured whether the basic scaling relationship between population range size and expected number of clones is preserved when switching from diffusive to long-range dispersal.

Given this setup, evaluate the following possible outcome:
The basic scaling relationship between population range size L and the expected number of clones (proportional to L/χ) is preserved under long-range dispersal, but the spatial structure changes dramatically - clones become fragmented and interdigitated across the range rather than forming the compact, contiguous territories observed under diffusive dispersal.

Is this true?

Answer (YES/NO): YES